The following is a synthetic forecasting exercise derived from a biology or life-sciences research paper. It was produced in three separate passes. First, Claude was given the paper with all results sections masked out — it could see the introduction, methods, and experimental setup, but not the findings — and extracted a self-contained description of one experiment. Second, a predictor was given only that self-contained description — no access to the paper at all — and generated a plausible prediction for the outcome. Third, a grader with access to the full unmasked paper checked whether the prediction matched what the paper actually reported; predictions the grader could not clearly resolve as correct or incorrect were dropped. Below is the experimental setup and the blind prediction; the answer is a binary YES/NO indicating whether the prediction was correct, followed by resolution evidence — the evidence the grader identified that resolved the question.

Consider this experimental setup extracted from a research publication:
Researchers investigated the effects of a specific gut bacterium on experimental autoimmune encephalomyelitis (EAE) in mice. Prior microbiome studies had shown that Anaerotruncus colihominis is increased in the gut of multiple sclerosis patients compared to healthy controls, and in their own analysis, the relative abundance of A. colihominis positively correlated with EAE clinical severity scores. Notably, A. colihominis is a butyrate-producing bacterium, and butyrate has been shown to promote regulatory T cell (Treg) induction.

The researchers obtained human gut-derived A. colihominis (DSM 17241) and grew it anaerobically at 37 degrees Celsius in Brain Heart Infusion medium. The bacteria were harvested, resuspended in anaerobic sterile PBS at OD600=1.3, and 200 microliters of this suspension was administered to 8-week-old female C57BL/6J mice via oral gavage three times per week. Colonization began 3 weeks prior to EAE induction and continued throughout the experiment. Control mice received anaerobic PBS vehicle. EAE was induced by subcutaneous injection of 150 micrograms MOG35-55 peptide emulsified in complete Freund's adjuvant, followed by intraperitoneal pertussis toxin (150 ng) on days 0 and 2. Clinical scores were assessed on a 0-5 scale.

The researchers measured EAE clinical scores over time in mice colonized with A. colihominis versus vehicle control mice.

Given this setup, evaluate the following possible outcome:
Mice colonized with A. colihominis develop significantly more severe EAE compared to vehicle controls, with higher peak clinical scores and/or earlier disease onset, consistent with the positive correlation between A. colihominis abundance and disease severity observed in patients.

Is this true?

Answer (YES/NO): NO